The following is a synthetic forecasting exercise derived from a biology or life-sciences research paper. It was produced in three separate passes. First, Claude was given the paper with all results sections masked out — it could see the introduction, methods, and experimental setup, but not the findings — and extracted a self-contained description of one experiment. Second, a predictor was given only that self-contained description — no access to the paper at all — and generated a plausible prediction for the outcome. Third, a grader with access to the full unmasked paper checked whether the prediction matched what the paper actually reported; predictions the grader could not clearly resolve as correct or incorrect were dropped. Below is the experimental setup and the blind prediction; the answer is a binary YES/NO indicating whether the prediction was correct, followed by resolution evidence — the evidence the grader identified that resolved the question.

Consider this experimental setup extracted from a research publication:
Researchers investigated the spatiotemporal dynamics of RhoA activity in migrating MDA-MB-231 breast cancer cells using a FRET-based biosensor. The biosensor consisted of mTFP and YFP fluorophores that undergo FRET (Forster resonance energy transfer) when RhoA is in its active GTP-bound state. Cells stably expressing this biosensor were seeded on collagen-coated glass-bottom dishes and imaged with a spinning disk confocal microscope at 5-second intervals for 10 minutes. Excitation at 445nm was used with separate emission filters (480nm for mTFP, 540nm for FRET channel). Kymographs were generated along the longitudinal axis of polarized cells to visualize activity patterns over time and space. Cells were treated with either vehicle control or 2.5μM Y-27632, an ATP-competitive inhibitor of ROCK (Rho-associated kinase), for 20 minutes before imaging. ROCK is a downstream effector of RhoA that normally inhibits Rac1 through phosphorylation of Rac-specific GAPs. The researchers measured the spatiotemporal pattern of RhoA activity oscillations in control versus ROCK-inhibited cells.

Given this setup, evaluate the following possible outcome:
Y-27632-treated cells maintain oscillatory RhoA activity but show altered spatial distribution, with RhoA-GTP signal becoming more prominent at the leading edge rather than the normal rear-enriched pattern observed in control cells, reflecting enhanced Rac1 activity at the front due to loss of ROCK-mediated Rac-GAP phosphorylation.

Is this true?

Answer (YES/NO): NO